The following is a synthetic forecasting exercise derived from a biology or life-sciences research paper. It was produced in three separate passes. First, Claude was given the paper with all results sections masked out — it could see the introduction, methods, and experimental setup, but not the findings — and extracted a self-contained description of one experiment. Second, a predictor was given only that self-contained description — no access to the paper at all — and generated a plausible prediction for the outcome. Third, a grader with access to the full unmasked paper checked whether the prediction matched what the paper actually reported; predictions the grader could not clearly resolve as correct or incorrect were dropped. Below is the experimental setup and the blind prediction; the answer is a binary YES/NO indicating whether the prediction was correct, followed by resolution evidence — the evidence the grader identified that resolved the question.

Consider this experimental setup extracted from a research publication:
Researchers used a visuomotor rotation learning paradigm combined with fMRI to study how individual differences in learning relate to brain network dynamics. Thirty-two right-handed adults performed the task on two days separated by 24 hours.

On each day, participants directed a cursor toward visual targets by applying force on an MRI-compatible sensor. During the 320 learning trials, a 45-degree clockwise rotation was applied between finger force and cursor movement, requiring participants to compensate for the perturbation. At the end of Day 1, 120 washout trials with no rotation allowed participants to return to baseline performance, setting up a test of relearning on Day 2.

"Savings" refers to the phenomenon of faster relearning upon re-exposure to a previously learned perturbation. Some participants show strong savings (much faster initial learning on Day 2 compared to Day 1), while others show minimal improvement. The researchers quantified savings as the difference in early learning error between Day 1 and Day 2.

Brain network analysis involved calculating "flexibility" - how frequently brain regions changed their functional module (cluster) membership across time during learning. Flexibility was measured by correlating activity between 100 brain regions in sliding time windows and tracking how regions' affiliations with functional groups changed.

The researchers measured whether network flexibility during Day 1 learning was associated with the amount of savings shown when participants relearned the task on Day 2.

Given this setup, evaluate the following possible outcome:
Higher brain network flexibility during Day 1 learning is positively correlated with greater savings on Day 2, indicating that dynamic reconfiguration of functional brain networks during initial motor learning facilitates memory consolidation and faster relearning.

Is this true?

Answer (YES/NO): NO